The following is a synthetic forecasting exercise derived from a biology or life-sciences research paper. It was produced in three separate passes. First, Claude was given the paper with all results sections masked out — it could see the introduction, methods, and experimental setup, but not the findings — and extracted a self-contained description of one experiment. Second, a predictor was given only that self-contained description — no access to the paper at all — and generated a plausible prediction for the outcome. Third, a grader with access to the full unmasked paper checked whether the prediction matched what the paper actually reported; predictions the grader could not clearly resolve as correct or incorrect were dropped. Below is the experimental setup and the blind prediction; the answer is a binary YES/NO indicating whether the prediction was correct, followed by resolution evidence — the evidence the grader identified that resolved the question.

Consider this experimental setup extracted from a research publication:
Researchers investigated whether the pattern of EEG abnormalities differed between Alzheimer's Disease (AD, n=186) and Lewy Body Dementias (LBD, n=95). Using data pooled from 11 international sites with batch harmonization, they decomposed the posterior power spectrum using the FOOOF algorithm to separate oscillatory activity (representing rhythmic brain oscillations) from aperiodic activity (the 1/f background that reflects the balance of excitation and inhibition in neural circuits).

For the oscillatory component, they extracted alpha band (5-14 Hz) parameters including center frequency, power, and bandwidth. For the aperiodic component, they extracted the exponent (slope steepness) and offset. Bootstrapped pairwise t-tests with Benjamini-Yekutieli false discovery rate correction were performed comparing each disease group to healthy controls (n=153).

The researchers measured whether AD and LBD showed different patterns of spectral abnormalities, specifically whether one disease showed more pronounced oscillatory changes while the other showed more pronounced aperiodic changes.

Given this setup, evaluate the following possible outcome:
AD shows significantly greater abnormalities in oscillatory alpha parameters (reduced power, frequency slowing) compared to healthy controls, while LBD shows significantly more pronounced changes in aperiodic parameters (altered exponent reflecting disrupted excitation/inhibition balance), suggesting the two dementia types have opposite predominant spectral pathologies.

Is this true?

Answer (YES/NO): NO